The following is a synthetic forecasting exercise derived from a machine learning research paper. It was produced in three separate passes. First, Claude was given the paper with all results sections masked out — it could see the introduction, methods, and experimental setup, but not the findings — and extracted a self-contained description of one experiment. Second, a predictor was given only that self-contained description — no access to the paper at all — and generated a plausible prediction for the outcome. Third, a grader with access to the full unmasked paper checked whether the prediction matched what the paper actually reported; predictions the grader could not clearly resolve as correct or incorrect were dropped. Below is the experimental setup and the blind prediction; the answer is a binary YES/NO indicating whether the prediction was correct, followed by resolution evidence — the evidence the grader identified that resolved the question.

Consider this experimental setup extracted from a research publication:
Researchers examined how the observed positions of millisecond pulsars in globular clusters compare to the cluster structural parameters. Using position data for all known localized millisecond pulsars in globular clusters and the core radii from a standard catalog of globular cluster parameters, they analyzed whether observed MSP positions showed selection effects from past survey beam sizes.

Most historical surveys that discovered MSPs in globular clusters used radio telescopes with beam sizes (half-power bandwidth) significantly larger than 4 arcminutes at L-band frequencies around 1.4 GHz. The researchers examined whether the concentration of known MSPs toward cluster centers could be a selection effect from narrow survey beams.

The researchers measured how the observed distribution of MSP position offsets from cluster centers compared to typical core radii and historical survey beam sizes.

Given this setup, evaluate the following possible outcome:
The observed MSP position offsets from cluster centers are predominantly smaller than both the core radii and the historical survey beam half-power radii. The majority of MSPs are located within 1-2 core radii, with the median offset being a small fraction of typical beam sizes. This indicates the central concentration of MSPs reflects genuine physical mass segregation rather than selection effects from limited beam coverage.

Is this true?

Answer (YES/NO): YES